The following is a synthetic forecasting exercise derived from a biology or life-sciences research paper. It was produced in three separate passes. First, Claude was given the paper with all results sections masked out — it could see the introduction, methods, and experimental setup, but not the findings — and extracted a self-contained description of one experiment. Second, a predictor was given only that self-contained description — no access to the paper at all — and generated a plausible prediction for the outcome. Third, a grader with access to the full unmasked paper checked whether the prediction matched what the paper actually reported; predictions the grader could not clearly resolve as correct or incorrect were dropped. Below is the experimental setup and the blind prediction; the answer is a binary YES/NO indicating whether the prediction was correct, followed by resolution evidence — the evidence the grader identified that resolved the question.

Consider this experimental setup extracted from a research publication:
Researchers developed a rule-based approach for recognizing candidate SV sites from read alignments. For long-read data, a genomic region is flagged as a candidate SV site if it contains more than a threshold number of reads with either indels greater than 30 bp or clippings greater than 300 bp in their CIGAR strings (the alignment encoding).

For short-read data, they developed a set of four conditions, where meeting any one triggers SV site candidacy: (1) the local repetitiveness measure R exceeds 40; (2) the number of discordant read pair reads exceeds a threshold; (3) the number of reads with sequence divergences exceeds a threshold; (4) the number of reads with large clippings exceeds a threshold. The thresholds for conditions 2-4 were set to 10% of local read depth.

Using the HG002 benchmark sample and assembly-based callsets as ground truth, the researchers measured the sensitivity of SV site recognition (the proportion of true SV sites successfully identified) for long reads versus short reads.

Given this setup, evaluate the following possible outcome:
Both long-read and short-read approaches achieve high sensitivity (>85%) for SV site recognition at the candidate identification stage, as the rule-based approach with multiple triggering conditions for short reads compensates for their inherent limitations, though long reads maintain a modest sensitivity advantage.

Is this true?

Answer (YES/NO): YES